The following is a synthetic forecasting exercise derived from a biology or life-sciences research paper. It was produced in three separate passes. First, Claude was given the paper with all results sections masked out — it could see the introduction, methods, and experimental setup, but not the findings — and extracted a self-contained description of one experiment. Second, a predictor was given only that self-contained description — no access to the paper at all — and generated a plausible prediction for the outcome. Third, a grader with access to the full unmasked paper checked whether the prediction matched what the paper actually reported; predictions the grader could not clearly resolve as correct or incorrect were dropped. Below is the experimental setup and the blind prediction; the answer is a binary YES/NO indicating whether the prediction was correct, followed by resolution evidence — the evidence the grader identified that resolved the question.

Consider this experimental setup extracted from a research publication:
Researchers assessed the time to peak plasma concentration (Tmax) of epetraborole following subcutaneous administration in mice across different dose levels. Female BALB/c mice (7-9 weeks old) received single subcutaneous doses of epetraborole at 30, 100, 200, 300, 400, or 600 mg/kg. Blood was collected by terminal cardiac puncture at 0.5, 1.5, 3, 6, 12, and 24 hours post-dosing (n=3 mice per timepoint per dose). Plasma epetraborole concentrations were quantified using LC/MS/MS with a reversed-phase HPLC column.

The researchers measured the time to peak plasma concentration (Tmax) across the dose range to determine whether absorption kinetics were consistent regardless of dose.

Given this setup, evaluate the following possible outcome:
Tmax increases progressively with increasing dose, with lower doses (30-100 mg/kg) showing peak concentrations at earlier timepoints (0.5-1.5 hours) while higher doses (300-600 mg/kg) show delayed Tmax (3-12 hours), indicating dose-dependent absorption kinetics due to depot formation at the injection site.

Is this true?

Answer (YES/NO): NO